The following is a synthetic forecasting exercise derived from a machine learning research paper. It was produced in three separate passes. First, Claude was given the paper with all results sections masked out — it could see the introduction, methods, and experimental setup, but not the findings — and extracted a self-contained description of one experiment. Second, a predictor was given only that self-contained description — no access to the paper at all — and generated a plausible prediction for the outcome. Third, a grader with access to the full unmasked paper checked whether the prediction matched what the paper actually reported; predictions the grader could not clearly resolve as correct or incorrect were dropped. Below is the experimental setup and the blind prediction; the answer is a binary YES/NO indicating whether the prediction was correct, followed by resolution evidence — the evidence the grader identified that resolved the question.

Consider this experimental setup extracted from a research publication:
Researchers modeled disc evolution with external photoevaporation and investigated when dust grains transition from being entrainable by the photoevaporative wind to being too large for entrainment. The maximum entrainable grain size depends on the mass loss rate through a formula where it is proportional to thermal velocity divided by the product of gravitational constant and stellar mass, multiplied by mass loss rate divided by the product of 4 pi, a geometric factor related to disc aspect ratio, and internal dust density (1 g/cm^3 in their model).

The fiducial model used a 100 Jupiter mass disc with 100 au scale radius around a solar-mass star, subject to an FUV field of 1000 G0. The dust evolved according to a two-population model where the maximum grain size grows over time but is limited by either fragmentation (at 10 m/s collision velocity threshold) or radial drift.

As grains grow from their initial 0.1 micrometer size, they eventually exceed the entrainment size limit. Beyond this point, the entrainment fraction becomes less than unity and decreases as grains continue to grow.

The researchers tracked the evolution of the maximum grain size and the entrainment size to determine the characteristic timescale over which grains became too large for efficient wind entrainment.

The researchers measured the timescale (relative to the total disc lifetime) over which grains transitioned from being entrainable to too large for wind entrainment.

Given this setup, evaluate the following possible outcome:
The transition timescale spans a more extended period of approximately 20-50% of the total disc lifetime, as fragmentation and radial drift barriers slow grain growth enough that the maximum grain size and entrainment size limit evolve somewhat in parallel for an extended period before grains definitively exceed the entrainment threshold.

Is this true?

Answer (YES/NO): NO